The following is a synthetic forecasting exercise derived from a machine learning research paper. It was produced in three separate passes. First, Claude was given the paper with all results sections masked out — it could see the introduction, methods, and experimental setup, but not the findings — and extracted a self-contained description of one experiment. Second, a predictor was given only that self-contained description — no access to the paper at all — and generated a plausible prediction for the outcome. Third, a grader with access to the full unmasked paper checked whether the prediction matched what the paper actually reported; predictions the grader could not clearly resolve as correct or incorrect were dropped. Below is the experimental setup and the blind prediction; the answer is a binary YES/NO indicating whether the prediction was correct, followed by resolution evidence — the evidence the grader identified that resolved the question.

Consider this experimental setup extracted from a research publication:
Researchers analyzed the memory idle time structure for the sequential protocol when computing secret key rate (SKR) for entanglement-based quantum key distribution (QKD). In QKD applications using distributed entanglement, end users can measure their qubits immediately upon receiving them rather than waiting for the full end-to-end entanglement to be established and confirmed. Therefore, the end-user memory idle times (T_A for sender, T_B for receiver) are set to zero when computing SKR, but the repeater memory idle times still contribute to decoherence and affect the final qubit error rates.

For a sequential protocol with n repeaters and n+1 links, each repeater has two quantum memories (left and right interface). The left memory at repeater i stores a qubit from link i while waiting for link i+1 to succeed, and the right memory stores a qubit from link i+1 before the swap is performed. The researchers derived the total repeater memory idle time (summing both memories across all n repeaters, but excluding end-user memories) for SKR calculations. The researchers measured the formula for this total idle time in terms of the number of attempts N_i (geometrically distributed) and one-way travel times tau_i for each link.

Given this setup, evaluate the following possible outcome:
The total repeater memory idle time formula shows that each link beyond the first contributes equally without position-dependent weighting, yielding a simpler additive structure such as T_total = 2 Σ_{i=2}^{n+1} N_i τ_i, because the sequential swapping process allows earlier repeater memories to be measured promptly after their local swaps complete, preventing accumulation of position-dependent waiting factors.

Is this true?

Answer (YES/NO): NO